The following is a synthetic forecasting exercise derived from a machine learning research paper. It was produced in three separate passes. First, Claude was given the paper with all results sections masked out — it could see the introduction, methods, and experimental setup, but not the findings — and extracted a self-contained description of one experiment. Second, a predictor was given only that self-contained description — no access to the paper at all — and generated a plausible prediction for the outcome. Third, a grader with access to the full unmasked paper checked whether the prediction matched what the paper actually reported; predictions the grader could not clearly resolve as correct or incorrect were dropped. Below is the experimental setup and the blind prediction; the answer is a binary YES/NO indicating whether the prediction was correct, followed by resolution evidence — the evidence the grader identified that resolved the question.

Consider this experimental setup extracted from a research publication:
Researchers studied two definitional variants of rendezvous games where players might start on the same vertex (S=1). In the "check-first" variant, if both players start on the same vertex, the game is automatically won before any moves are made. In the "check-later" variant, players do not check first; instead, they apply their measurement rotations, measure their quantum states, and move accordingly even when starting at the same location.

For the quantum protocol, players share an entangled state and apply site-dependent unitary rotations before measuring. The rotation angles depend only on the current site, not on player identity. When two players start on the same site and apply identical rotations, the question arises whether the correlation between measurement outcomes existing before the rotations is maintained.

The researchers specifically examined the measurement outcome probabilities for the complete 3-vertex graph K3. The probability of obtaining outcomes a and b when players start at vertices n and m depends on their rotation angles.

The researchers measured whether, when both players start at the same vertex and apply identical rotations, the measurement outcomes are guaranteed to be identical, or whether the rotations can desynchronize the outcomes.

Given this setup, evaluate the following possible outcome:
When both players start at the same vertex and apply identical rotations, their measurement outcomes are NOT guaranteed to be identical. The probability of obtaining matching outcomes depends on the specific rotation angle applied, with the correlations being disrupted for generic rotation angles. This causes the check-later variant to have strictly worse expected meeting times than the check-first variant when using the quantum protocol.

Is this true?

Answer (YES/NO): NO